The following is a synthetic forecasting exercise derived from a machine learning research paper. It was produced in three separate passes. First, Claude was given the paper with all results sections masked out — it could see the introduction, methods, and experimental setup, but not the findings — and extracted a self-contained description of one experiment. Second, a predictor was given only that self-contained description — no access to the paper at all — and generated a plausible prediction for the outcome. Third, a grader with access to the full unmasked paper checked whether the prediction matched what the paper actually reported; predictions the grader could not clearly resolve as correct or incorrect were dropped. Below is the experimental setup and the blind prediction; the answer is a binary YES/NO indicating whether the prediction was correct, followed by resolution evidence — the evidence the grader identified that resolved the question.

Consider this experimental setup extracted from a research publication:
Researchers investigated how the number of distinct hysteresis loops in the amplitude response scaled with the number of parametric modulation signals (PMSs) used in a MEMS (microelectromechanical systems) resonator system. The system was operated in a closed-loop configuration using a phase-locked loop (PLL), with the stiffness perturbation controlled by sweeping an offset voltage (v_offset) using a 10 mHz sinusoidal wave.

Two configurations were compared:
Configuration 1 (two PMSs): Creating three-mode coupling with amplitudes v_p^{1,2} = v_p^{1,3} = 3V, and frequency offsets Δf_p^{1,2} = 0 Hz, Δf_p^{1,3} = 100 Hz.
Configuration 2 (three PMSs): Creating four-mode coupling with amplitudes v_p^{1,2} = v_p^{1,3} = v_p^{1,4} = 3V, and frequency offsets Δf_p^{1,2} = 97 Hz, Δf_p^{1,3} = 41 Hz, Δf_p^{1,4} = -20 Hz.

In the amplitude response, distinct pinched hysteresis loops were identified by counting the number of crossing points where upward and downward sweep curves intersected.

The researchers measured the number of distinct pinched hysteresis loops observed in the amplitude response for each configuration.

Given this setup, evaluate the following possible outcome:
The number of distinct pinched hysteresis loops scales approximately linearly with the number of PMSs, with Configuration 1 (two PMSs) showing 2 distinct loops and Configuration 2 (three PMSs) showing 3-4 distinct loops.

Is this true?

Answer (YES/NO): YES